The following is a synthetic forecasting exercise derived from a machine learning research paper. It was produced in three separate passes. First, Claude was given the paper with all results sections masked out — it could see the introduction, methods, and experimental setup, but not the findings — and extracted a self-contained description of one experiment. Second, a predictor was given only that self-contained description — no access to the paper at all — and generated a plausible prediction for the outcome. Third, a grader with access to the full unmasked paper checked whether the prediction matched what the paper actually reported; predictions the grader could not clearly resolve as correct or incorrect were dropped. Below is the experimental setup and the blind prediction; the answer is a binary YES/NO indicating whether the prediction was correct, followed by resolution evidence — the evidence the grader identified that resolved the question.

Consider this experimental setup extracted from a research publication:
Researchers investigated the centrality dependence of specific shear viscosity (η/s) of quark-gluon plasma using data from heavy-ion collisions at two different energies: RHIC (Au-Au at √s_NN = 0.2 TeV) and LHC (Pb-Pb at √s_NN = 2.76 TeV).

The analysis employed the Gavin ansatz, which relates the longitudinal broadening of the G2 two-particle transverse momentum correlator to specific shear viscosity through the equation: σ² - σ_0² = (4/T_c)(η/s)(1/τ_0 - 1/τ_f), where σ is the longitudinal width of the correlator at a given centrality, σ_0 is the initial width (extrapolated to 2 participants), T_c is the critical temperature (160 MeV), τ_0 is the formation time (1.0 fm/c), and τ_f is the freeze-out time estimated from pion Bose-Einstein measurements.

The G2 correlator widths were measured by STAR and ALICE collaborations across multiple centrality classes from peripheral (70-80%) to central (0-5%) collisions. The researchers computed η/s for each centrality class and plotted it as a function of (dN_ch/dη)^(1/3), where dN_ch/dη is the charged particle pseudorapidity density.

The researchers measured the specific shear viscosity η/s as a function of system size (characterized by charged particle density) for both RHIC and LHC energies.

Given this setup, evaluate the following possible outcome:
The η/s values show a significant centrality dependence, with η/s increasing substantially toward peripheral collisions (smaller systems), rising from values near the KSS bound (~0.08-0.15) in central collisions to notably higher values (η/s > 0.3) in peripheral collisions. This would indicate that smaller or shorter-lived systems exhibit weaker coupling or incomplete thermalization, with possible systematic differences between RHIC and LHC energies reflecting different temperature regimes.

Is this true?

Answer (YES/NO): NO